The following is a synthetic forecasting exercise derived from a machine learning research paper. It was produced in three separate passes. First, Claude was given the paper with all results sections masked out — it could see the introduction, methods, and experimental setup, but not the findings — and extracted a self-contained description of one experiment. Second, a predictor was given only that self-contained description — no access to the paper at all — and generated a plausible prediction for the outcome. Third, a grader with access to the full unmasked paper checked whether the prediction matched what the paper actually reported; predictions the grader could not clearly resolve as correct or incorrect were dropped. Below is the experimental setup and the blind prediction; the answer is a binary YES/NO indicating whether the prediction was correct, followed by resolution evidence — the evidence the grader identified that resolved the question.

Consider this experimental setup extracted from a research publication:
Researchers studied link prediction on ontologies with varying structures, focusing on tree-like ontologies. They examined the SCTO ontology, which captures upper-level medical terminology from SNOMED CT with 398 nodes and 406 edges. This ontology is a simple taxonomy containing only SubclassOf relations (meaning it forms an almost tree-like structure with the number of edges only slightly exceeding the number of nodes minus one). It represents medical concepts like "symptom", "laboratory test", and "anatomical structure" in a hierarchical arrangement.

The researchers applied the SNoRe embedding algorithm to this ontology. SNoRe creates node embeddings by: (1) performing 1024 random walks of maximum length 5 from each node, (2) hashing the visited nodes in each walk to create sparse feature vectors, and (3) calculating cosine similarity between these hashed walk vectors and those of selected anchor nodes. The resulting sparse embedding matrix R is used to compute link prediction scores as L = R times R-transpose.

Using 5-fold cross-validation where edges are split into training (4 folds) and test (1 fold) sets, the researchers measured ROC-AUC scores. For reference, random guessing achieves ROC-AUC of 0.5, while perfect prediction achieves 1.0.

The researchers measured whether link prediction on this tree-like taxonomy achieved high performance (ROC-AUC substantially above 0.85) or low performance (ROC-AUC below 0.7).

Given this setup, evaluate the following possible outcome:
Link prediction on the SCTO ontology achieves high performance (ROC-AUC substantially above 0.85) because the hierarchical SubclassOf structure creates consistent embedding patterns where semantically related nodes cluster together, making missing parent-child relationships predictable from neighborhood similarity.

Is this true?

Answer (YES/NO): NO